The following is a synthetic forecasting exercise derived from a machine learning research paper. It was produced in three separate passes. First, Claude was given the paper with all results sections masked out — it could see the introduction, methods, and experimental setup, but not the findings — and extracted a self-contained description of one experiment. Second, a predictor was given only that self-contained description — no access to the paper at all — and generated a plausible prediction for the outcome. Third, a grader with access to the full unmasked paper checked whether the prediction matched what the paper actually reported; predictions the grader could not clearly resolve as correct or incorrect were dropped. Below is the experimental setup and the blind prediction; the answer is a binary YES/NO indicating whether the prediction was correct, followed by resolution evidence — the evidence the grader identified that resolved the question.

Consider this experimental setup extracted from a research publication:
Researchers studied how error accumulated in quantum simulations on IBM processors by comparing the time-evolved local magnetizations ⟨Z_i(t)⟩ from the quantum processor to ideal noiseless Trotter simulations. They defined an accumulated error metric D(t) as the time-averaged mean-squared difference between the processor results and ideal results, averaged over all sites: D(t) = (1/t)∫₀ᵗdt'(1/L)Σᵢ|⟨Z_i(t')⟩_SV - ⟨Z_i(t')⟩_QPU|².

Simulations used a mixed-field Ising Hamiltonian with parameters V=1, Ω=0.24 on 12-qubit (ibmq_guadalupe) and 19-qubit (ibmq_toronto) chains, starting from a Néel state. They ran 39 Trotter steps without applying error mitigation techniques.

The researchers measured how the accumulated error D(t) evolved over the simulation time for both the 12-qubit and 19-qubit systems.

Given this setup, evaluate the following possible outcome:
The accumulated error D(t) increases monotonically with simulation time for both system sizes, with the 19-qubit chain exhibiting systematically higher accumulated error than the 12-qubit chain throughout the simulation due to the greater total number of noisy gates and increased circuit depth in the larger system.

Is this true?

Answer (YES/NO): NO